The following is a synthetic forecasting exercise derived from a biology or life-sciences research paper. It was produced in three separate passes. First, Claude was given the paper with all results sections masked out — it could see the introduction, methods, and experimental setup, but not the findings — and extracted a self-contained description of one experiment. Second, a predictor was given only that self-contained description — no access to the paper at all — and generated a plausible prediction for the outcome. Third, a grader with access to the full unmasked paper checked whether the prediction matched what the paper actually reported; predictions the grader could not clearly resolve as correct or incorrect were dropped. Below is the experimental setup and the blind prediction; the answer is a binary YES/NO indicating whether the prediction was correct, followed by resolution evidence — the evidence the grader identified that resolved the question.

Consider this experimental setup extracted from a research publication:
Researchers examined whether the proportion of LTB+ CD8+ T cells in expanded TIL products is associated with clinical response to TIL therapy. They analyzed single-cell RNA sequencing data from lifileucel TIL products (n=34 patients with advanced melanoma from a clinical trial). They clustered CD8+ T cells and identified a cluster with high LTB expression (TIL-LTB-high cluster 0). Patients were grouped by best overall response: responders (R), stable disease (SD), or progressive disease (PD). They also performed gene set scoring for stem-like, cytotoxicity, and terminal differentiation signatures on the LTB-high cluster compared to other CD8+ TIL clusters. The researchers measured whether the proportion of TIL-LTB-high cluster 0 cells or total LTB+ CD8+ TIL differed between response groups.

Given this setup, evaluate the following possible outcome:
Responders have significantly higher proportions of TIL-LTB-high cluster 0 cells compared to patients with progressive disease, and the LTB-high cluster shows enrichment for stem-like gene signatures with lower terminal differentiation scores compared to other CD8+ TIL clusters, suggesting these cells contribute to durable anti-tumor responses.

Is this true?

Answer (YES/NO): YES